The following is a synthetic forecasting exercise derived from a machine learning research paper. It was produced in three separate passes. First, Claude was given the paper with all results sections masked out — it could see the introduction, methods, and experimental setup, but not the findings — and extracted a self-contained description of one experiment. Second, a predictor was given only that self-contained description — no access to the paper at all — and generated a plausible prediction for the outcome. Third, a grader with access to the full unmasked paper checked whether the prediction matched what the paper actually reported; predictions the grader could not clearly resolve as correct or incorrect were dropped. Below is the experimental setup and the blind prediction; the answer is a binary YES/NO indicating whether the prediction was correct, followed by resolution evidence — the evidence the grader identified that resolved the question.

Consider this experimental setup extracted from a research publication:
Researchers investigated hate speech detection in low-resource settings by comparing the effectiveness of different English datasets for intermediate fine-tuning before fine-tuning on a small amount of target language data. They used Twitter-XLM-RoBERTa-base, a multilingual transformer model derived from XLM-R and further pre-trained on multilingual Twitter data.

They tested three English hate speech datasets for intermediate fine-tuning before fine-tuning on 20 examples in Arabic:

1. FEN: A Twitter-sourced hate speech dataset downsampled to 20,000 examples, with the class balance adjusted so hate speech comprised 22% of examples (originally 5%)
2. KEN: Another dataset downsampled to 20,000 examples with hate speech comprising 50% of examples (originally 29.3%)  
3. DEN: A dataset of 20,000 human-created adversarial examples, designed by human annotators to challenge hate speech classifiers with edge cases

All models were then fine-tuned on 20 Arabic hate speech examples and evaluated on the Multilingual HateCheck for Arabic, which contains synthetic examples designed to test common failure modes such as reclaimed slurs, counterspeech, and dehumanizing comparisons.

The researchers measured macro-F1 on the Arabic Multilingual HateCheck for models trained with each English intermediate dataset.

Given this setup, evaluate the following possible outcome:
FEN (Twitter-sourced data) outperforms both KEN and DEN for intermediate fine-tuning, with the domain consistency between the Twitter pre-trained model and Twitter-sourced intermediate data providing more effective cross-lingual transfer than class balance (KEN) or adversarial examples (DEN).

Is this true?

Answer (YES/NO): NO